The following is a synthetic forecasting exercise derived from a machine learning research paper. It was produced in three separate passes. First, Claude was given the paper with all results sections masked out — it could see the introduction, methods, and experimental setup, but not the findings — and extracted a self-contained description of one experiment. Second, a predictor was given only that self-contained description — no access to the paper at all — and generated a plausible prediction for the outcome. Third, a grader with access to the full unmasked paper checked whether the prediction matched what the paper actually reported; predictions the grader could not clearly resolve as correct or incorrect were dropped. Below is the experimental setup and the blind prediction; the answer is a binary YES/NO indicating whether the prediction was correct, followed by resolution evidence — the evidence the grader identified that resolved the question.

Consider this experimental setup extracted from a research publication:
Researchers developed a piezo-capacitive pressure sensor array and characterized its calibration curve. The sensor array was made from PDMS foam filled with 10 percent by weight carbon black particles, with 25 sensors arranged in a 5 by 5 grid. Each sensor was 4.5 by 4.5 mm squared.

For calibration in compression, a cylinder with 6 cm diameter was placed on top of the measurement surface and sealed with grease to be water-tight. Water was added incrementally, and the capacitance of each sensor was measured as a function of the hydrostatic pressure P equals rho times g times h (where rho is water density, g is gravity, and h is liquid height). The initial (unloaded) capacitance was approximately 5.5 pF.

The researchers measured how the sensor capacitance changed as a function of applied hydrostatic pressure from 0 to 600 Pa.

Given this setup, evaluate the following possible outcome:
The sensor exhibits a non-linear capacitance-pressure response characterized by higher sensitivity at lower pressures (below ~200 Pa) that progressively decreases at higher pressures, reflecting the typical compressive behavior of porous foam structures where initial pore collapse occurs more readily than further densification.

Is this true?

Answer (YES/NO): YES